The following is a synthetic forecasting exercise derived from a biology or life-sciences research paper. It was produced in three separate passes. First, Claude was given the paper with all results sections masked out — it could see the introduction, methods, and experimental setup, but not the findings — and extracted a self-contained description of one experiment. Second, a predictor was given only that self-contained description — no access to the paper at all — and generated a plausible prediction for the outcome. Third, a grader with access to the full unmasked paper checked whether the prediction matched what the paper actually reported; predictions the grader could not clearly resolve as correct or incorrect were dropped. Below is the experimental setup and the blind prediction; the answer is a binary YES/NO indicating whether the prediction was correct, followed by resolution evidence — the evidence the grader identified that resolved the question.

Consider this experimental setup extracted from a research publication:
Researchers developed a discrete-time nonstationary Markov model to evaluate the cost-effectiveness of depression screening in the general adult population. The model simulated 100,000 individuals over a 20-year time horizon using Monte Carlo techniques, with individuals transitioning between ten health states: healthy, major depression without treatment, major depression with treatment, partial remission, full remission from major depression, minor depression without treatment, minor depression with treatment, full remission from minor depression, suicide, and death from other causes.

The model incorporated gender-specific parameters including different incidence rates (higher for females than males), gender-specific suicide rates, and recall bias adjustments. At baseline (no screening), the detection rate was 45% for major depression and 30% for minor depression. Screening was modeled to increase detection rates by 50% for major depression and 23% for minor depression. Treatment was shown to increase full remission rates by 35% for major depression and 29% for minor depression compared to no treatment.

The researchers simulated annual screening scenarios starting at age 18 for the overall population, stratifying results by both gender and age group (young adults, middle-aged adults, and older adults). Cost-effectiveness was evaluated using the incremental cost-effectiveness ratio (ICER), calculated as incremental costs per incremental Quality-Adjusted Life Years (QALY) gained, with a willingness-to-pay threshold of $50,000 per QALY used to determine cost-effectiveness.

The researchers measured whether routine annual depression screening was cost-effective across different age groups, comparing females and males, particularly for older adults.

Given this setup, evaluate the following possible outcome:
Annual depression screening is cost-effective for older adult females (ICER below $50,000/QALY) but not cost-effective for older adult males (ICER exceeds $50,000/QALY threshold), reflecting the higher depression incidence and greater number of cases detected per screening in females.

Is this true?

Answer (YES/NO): YES